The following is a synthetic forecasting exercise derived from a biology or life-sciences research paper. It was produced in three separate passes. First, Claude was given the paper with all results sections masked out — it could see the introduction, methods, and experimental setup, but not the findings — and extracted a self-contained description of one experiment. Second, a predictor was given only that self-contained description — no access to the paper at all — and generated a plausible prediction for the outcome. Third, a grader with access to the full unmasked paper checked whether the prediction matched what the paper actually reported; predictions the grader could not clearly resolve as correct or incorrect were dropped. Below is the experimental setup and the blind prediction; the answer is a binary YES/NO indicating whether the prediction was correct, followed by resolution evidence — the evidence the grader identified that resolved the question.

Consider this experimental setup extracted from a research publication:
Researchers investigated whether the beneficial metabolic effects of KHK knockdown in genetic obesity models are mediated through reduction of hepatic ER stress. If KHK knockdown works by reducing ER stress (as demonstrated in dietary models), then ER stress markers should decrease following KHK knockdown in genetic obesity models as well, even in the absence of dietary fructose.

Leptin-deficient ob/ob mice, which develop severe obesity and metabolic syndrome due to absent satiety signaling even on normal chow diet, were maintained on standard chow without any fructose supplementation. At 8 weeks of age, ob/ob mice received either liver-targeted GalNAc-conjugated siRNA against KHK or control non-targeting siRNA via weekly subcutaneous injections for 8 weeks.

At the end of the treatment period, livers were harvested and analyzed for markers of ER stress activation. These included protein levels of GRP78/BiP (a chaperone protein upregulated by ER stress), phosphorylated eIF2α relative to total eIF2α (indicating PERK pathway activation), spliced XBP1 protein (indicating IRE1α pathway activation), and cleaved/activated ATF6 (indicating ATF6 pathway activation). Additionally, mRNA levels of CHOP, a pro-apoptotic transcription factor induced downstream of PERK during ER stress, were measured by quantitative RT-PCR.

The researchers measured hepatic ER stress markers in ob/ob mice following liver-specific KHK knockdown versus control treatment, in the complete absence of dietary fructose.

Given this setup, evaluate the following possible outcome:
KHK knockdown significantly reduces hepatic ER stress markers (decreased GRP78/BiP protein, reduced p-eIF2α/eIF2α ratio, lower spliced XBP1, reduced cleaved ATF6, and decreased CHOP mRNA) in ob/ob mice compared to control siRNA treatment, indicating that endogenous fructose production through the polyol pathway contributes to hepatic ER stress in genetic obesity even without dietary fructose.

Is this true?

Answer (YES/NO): NO